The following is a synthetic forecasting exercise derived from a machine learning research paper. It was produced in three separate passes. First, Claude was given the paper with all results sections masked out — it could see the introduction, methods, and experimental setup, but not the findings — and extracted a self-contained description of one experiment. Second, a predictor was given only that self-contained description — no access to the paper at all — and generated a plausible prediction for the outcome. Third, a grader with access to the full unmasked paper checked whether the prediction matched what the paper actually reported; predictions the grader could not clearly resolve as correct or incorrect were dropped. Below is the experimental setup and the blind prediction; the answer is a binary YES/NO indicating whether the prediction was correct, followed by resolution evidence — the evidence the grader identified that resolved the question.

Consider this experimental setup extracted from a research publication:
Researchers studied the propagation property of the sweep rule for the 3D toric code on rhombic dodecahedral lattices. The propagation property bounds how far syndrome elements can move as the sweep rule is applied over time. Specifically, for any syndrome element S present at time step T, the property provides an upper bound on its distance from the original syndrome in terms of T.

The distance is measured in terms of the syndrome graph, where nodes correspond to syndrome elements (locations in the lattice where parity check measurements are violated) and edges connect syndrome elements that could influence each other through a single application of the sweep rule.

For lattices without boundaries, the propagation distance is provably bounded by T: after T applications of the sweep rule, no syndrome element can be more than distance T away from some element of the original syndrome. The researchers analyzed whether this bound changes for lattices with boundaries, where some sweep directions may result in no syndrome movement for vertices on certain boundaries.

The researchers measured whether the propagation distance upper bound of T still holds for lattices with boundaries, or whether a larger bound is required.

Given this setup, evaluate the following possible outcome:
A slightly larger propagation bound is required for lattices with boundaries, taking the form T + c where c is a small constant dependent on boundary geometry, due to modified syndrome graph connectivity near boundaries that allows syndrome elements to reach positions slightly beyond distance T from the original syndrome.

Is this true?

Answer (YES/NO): NO